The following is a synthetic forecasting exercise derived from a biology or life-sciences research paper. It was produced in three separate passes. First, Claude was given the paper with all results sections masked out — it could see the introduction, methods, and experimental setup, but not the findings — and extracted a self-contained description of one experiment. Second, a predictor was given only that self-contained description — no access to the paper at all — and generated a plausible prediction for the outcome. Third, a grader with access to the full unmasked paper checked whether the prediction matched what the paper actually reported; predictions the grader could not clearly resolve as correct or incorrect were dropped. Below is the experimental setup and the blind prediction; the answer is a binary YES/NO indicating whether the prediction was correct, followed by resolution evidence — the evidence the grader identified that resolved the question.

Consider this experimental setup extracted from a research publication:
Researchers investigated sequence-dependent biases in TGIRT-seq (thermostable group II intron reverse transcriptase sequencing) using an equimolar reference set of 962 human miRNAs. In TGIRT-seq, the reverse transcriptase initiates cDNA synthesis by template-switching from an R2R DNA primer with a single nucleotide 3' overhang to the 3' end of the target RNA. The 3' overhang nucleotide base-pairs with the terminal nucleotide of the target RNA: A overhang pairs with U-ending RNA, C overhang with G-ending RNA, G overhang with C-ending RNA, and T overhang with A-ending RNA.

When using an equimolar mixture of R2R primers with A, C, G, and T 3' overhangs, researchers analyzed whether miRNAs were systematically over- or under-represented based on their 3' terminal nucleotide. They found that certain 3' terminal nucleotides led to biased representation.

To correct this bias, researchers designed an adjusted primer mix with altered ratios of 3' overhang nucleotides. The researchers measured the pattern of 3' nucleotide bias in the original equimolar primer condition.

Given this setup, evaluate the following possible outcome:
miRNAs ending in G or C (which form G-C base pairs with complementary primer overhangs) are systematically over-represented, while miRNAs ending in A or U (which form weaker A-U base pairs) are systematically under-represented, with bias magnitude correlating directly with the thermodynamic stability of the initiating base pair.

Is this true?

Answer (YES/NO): NO